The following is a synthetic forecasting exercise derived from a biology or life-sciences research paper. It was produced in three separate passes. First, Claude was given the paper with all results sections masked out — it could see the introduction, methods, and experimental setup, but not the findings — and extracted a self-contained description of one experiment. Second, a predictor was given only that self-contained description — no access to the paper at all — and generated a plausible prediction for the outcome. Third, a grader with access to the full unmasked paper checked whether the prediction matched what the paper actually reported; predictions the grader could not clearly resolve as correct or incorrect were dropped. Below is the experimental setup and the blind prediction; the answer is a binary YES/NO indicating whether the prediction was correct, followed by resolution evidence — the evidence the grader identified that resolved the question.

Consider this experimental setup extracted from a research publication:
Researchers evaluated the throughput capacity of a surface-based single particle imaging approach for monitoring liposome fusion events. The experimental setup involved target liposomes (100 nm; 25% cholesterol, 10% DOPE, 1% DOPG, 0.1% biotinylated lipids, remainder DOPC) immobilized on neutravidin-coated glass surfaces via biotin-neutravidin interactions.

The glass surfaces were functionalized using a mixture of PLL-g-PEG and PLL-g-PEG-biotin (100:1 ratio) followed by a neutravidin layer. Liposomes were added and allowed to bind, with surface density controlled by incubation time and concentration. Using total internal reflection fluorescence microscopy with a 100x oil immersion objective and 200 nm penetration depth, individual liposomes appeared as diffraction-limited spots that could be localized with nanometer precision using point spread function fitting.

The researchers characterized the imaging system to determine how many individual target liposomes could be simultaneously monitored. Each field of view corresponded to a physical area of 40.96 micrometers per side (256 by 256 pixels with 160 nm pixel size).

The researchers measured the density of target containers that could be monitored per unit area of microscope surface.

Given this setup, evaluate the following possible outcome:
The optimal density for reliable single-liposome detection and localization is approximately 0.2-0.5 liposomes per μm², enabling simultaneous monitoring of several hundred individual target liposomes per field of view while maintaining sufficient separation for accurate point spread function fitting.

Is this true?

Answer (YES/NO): NO